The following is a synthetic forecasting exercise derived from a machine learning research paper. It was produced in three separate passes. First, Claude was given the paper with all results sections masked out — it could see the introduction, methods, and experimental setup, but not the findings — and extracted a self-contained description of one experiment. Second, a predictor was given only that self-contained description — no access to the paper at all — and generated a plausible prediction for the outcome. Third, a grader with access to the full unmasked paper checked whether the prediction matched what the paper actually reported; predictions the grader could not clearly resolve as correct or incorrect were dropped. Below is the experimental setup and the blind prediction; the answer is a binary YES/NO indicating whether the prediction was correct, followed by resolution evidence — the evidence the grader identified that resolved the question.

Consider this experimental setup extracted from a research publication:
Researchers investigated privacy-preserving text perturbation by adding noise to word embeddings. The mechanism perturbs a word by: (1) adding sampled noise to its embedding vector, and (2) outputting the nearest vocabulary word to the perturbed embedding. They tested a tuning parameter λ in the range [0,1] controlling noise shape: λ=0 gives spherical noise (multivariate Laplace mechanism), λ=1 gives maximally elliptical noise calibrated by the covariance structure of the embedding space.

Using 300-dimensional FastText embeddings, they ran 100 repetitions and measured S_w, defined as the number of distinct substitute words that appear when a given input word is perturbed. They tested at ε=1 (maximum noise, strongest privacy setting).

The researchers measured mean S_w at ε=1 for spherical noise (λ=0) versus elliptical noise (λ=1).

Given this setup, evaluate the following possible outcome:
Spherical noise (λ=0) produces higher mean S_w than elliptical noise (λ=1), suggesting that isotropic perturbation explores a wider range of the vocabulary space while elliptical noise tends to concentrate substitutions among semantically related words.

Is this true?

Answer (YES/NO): YES